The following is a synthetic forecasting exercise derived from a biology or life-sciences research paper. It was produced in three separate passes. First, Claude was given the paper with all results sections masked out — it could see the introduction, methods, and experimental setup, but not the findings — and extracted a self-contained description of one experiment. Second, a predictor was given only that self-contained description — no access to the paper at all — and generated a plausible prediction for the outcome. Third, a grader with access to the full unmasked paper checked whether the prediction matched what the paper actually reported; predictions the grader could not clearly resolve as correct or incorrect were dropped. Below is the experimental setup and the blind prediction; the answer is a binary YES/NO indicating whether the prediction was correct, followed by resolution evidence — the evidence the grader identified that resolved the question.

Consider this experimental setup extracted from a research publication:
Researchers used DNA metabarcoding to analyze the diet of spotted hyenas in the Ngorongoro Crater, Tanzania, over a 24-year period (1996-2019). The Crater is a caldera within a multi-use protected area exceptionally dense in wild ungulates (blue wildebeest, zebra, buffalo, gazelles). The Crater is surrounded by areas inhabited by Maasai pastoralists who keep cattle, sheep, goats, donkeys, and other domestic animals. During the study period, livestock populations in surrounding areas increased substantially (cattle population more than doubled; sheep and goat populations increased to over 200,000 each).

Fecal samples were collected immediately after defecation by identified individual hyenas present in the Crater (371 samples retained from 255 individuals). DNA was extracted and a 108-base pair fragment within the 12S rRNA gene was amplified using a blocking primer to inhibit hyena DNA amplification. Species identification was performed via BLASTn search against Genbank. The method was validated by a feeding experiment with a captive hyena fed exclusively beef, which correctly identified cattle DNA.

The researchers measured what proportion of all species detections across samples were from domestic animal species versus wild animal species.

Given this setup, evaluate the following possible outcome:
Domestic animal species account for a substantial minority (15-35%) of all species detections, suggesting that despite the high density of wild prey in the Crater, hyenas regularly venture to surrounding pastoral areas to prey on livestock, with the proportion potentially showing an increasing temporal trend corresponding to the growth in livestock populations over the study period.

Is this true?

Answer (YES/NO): NO